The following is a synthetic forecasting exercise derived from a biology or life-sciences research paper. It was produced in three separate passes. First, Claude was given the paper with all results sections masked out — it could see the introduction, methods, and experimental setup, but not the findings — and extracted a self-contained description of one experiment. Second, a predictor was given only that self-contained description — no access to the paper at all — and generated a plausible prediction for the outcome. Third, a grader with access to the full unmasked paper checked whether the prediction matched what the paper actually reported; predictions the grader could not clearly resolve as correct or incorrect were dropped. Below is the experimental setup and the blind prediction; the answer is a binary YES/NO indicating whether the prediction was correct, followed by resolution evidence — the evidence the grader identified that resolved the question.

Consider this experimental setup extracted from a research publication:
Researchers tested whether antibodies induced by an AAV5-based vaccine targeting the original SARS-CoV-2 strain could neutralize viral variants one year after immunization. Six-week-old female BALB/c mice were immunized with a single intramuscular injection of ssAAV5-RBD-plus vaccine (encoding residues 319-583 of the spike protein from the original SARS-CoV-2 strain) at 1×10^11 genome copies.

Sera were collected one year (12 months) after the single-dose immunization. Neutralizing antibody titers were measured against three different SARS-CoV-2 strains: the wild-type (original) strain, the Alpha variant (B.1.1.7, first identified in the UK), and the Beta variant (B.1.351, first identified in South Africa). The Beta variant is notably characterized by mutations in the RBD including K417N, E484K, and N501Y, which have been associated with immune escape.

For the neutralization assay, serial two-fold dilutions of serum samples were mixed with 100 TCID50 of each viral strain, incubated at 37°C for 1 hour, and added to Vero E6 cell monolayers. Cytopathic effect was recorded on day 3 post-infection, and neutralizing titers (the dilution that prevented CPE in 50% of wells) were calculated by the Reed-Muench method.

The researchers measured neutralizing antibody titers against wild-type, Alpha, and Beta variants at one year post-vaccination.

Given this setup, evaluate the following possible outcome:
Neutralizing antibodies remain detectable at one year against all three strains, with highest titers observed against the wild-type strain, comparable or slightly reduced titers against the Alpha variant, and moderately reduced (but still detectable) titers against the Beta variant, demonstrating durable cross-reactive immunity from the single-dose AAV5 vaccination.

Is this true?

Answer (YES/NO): NO